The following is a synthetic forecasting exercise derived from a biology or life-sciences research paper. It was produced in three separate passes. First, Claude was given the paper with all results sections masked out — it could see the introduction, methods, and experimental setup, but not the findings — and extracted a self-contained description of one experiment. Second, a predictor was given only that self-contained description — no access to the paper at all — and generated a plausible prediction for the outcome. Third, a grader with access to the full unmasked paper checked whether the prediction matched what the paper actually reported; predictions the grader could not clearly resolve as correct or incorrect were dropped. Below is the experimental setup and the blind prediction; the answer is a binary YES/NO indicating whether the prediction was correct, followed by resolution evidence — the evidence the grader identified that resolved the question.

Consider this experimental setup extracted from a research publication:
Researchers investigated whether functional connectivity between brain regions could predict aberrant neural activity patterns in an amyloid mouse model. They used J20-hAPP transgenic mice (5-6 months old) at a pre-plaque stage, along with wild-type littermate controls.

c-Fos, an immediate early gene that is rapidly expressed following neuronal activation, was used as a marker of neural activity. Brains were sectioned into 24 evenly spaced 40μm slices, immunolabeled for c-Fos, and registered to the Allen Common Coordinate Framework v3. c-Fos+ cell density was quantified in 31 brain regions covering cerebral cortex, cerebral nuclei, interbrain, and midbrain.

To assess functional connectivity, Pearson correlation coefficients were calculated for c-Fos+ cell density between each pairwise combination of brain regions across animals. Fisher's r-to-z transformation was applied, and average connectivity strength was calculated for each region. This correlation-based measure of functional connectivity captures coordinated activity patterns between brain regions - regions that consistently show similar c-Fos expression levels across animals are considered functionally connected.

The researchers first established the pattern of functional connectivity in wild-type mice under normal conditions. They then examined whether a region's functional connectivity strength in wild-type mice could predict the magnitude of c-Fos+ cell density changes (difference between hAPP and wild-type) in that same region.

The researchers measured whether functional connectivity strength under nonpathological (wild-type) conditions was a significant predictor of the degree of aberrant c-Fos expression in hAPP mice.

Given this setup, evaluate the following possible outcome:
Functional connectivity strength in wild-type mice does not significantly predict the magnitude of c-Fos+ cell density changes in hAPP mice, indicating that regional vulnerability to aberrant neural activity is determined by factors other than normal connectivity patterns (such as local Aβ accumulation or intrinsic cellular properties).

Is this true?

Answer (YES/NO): NO